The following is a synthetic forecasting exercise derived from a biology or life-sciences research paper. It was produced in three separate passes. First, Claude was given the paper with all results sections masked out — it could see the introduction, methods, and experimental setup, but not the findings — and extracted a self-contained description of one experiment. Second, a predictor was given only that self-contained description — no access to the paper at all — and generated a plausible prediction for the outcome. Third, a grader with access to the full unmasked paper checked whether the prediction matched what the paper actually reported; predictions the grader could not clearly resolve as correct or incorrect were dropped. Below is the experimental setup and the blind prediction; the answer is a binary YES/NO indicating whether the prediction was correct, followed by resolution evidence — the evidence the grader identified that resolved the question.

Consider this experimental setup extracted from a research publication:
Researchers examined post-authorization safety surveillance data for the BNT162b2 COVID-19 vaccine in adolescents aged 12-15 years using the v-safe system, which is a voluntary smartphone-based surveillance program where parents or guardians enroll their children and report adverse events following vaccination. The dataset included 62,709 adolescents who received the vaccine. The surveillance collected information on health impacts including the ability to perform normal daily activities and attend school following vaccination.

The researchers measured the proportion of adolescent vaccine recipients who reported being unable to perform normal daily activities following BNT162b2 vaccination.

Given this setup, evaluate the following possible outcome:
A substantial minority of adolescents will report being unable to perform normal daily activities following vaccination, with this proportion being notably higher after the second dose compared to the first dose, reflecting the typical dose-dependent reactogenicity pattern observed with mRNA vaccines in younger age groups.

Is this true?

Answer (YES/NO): YES